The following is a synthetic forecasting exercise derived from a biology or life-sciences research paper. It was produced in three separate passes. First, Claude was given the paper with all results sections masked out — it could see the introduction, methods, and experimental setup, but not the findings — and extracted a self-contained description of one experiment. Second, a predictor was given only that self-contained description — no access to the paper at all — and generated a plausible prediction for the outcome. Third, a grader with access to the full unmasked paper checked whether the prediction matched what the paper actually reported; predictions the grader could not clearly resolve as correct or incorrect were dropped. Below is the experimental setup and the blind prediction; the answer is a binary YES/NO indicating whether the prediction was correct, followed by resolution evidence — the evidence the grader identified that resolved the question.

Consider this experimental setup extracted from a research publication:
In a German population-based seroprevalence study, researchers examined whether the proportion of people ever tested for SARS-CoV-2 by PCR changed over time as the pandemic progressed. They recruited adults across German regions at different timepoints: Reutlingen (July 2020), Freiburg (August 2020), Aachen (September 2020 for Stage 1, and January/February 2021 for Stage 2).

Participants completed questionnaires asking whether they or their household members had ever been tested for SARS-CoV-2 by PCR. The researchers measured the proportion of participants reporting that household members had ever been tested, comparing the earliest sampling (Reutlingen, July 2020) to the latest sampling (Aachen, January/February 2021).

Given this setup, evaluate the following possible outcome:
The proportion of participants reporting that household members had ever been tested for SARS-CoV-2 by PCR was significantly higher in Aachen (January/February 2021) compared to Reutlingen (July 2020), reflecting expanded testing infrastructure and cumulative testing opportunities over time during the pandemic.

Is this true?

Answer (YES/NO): YES